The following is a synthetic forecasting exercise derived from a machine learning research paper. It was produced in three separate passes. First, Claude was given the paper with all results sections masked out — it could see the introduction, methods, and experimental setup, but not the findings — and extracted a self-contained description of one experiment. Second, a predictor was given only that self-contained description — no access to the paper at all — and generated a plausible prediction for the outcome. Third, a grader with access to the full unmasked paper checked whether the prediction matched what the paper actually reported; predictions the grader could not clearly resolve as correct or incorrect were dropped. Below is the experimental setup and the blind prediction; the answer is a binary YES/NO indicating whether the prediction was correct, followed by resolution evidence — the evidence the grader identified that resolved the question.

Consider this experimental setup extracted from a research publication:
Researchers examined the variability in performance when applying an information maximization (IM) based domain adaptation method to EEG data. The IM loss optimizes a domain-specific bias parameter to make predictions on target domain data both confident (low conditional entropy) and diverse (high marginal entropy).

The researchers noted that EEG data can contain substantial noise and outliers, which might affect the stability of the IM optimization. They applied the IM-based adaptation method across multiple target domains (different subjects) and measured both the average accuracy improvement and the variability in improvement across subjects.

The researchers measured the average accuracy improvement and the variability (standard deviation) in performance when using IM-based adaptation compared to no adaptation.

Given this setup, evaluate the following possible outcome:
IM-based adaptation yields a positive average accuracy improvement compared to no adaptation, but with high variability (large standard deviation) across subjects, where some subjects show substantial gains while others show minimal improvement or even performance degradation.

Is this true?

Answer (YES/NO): YES